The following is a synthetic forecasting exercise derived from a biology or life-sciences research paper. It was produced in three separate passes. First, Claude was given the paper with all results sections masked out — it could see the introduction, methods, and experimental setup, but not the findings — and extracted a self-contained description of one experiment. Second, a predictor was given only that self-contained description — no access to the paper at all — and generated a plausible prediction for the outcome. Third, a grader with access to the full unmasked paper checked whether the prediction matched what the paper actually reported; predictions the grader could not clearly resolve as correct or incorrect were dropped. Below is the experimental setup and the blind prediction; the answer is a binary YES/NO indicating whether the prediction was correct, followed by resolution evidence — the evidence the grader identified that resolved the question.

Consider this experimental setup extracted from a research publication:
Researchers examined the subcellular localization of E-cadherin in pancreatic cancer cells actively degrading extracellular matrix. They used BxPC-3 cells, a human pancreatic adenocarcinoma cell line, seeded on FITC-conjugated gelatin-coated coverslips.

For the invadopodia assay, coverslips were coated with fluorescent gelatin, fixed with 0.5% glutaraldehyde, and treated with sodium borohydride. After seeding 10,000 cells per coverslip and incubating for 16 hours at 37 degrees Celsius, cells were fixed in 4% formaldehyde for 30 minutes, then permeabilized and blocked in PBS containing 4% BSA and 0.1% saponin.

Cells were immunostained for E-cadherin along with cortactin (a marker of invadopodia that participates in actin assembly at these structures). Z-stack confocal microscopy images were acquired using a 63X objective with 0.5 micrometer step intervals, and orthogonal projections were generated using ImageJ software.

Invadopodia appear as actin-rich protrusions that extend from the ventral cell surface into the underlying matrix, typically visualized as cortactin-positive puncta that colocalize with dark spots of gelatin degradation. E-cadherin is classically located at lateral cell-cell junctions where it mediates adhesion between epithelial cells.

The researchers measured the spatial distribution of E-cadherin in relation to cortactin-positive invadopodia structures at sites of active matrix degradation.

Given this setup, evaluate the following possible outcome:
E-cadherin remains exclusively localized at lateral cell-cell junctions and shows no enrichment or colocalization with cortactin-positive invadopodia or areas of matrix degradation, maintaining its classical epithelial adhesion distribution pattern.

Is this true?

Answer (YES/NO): NO